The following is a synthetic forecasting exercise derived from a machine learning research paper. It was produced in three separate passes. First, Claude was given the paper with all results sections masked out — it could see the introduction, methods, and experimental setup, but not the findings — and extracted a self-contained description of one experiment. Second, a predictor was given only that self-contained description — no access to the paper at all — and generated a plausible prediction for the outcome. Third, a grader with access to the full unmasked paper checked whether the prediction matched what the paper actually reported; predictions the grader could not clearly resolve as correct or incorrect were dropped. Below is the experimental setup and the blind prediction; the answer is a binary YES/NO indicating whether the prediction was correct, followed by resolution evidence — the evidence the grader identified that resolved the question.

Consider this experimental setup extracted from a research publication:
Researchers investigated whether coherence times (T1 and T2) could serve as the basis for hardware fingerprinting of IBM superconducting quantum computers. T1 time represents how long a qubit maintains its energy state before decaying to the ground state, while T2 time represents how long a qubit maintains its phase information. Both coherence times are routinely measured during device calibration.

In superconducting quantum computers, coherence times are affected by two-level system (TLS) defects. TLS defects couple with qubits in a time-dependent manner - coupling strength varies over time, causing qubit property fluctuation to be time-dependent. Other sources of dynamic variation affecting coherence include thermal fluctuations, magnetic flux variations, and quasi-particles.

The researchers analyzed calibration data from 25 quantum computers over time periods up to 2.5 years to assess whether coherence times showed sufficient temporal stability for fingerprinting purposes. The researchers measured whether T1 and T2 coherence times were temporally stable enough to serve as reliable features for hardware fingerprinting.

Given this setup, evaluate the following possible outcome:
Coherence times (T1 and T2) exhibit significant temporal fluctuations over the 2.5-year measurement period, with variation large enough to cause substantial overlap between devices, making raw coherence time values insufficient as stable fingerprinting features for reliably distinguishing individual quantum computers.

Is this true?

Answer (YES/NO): YES